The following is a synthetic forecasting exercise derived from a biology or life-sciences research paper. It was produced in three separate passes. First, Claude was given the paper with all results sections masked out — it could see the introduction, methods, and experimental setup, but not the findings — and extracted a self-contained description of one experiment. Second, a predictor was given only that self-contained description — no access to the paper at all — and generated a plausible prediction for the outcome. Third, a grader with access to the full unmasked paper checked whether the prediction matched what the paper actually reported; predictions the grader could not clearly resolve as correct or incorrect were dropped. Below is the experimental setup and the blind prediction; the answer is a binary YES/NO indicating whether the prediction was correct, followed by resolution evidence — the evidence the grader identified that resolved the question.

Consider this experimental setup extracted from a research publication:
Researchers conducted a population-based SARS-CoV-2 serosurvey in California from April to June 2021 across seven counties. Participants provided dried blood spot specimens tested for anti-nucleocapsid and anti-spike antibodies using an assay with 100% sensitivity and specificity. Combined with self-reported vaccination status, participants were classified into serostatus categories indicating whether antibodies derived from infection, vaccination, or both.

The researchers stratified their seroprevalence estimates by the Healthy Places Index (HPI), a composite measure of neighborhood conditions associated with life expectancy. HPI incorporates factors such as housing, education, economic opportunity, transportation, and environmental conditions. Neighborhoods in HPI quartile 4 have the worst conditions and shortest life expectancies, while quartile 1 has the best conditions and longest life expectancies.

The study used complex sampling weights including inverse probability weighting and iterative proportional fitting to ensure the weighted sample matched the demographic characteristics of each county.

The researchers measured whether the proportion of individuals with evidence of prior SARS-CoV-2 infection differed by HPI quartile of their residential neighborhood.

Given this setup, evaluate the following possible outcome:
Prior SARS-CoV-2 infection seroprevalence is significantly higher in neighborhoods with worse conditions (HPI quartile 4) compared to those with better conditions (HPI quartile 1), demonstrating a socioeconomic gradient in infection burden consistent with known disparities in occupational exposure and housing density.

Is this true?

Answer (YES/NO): YES